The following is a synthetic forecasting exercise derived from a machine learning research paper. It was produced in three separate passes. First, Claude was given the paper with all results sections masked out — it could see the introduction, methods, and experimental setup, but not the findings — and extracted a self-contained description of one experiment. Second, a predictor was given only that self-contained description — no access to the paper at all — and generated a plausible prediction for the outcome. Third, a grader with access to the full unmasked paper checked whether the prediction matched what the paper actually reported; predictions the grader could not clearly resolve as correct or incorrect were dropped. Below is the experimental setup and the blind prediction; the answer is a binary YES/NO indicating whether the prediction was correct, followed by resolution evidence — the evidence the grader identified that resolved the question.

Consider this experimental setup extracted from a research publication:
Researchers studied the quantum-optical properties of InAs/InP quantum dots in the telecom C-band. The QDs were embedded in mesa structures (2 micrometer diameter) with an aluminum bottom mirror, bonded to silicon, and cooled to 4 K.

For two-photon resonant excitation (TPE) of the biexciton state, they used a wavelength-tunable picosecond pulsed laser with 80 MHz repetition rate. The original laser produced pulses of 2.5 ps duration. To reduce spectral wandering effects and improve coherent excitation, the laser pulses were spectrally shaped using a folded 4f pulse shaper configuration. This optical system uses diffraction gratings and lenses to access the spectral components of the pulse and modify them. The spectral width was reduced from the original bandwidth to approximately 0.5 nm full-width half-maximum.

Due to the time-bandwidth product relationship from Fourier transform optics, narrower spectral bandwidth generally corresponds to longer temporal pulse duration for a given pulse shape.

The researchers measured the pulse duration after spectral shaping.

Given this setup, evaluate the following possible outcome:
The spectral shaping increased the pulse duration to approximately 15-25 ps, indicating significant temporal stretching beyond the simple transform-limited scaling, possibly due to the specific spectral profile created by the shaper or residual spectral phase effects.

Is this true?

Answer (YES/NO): NO